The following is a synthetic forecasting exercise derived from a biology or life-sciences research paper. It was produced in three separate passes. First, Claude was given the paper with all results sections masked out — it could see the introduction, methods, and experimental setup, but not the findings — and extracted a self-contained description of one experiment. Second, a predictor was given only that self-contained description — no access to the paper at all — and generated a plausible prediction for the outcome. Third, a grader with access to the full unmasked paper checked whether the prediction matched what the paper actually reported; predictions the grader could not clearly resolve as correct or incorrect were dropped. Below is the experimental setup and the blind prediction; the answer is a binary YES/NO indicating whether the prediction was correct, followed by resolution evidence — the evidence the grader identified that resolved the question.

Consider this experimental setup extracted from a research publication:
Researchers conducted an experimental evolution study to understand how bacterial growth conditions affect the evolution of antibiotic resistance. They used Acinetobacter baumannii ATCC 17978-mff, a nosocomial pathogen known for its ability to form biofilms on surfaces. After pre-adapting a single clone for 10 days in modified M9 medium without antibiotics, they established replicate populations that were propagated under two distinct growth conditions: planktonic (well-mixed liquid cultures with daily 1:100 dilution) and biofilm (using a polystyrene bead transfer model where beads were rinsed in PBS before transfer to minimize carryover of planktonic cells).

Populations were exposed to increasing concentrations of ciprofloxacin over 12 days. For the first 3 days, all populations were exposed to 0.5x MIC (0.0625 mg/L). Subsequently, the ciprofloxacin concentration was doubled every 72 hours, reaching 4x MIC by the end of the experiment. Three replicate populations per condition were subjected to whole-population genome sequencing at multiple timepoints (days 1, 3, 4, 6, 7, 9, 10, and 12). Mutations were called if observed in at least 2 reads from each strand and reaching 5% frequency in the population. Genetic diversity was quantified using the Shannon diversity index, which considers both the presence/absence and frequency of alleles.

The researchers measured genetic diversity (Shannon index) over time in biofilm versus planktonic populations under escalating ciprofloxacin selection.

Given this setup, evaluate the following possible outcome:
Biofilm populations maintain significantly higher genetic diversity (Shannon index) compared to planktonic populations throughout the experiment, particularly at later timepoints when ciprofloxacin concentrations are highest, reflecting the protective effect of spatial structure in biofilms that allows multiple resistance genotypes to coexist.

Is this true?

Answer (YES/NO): NO